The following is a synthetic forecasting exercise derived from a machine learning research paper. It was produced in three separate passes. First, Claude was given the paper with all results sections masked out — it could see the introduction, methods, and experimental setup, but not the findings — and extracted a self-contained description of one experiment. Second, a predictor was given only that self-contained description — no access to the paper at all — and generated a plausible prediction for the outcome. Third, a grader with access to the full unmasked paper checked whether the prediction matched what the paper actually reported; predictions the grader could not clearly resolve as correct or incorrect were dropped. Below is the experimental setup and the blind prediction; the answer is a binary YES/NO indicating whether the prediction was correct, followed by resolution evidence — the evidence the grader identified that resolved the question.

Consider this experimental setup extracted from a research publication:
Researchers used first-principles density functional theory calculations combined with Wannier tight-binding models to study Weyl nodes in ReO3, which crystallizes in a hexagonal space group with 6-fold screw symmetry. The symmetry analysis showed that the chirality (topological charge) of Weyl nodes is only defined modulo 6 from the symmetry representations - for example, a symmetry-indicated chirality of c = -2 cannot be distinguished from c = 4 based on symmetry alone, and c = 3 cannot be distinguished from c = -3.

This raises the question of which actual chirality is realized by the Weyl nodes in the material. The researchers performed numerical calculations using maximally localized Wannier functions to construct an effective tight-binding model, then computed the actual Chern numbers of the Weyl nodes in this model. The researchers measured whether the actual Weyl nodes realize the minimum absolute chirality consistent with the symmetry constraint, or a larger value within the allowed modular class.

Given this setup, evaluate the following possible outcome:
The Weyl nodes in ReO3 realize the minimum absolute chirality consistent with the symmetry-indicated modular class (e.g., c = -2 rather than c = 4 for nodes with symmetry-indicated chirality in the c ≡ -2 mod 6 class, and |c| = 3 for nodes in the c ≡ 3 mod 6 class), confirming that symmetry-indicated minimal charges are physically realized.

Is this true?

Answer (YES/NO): NO